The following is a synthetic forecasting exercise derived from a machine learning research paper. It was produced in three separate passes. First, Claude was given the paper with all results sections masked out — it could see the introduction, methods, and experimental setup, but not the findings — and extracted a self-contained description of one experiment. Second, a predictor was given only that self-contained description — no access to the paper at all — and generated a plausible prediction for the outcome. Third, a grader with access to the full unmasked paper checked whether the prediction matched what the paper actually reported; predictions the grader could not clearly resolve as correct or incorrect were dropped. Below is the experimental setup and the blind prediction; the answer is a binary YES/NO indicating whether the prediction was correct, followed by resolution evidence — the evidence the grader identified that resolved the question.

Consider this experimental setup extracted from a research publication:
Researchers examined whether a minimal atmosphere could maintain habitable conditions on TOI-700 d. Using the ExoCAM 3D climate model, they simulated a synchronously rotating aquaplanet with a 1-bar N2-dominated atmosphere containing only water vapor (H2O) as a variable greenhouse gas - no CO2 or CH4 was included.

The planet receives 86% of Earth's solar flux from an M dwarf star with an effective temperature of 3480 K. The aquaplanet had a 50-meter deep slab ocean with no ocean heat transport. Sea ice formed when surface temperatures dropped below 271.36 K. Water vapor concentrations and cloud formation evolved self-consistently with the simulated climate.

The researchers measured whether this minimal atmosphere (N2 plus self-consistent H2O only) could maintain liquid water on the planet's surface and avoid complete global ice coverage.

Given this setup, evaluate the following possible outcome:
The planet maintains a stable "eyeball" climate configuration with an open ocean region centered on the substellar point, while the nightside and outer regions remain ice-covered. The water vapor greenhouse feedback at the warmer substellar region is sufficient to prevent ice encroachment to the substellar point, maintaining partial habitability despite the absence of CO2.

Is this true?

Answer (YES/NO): YES